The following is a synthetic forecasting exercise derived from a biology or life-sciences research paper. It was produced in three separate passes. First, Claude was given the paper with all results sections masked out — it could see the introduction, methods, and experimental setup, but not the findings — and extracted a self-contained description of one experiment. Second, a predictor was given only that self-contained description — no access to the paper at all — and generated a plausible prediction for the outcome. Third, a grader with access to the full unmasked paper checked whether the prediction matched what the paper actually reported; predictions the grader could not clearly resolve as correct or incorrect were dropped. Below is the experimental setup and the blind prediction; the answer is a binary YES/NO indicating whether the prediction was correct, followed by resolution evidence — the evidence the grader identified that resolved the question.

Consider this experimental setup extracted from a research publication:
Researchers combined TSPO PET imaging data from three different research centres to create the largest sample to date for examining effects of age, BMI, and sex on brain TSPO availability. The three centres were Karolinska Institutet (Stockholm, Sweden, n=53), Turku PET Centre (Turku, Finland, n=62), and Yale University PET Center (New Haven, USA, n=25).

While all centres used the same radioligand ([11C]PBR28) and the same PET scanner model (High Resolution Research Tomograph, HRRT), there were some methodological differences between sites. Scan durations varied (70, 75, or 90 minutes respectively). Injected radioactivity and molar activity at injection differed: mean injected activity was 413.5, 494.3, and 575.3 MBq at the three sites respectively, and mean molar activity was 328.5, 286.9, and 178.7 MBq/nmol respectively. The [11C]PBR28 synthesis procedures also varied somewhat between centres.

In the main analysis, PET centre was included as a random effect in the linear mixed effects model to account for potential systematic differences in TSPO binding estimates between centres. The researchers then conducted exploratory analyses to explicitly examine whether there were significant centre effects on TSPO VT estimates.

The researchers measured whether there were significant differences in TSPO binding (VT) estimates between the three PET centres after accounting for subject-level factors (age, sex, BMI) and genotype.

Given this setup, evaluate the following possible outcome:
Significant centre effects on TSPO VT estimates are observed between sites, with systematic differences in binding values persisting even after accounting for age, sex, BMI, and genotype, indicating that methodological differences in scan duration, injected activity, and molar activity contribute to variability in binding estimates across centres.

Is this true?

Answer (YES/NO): NO